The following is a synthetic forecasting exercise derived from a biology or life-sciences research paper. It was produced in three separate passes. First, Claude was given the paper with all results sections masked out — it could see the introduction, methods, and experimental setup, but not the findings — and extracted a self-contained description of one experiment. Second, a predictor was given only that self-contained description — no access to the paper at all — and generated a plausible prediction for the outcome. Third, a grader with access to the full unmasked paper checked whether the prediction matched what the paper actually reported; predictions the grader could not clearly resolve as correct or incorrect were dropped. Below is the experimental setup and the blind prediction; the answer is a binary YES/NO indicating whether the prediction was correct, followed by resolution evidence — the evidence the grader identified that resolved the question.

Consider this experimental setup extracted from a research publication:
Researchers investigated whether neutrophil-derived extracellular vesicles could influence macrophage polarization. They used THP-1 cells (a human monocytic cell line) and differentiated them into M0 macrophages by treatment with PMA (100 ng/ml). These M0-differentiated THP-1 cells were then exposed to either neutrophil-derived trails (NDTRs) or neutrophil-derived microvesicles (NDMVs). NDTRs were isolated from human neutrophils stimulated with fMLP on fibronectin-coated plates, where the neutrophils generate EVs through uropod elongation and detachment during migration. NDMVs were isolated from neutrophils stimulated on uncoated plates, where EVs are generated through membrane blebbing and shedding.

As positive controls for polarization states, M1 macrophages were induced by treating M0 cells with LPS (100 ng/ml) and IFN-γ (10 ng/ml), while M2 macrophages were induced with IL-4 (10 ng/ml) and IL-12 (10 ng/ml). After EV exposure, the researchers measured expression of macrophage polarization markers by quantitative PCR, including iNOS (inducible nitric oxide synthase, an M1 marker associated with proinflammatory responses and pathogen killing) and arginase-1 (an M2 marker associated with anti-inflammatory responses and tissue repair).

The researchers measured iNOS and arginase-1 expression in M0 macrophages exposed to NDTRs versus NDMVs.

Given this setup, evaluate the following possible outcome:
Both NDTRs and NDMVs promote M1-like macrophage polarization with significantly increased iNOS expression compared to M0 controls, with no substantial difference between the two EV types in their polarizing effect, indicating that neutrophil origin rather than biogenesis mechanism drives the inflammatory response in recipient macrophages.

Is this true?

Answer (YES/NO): NO